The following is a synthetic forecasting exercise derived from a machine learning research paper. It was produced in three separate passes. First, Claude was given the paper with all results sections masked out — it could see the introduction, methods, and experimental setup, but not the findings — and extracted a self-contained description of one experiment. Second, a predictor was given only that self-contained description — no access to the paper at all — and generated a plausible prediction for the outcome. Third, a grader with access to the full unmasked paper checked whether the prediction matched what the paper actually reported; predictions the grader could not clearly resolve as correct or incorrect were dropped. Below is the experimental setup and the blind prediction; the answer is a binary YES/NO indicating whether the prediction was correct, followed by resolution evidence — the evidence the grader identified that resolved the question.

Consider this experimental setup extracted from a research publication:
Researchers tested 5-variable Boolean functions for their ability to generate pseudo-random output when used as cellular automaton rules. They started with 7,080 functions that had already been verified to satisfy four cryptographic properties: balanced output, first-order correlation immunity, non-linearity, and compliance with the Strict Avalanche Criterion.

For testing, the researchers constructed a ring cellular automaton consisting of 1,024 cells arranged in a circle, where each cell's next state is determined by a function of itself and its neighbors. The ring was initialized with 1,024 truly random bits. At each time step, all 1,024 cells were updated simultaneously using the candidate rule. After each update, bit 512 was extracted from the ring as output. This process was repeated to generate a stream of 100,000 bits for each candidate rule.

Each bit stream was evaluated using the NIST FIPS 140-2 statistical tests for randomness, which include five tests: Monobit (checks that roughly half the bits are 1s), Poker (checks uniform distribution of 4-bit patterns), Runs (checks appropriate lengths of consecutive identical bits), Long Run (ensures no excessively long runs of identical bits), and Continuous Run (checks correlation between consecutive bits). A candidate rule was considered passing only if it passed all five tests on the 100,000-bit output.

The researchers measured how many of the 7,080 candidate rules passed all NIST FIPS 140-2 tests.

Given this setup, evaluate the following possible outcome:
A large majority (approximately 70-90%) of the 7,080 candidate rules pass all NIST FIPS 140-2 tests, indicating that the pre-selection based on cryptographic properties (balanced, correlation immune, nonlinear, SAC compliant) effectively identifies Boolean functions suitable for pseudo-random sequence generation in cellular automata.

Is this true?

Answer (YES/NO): NO